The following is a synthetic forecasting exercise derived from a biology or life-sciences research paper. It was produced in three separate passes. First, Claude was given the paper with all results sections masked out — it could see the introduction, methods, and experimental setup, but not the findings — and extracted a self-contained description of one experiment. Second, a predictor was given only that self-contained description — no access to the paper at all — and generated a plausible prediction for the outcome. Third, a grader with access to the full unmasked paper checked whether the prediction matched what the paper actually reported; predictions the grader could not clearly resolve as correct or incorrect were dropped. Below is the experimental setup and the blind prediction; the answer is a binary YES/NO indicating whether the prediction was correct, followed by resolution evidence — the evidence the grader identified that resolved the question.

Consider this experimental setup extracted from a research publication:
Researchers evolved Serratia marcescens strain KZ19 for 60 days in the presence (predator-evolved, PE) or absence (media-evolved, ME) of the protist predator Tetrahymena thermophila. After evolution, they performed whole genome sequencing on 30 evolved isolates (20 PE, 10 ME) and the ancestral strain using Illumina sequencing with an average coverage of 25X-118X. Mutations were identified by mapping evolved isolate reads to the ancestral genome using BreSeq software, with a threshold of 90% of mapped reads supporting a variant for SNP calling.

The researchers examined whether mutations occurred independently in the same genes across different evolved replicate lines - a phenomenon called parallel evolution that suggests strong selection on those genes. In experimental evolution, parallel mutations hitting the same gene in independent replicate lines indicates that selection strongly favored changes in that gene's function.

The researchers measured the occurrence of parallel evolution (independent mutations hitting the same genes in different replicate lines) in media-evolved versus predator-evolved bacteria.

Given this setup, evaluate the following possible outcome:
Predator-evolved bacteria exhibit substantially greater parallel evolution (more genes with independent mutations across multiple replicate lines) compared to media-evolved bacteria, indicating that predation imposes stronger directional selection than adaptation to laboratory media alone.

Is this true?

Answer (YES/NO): NO